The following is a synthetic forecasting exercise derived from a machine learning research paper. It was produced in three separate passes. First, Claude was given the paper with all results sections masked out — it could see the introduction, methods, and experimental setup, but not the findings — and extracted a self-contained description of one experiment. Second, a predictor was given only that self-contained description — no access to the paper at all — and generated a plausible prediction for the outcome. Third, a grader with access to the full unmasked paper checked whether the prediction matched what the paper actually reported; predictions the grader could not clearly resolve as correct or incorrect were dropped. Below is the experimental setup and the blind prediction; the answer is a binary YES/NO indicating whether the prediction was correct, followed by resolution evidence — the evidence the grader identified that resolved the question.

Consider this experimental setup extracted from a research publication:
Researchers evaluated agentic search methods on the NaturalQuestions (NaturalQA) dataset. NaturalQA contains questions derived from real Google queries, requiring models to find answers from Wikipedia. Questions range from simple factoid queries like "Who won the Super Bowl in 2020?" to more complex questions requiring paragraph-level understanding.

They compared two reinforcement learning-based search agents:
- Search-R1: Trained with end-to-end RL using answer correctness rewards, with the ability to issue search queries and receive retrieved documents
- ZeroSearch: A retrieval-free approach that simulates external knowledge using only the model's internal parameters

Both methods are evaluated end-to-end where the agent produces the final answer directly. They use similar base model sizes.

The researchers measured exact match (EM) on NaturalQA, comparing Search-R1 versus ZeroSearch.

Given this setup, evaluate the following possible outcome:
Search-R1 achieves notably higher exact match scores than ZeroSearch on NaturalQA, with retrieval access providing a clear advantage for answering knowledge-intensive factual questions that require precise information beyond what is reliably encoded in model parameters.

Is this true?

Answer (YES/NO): YES